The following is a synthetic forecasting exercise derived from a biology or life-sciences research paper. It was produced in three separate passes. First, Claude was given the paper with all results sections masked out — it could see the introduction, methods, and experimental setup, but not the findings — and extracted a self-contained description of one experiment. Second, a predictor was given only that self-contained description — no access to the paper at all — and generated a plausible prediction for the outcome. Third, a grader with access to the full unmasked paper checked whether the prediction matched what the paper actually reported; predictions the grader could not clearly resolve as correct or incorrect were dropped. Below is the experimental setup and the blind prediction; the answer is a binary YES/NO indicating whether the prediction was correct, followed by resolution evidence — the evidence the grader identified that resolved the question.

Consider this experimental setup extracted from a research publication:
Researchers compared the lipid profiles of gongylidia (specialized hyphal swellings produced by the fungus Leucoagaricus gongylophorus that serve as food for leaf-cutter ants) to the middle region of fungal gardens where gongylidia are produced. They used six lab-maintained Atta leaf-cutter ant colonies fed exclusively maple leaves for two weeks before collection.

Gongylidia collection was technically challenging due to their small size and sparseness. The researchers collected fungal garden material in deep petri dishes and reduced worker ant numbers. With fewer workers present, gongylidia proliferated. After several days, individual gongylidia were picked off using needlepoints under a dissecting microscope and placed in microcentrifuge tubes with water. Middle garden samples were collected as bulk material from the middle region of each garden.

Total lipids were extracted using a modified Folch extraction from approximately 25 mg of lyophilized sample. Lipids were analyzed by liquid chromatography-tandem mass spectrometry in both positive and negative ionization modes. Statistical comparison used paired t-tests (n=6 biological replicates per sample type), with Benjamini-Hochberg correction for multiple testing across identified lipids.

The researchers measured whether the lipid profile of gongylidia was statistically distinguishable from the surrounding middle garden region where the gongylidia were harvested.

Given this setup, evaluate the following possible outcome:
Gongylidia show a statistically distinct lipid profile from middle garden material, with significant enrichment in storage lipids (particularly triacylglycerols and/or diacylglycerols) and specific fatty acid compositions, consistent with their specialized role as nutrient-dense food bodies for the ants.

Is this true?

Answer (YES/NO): NO